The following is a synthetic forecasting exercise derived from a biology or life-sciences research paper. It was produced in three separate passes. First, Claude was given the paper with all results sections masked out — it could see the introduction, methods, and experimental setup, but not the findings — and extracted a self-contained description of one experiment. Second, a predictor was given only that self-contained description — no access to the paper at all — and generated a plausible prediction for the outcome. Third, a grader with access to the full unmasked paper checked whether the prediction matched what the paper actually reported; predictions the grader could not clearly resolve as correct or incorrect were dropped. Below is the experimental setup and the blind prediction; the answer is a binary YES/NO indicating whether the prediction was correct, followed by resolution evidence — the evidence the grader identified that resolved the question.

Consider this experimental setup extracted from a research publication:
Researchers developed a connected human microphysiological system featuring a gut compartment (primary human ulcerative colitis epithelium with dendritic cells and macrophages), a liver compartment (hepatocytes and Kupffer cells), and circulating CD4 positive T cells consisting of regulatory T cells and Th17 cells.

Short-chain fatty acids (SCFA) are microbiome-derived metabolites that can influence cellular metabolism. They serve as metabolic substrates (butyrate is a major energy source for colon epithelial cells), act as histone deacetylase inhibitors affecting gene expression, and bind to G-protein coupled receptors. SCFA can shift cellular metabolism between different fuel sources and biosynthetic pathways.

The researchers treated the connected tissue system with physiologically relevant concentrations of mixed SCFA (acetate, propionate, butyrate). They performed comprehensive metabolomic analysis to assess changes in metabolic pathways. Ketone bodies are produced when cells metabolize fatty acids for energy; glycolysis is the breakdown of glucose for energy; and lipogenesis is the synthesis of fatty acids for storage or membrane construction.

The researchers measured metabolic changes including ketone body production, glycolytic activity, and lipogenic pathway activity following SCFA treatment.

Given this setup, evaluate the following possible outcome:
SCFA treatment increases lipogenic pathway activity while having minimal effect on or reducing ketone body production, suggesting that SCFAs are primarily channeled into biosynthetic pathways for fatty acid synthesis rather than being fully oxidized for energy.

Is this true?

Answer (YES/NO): NO